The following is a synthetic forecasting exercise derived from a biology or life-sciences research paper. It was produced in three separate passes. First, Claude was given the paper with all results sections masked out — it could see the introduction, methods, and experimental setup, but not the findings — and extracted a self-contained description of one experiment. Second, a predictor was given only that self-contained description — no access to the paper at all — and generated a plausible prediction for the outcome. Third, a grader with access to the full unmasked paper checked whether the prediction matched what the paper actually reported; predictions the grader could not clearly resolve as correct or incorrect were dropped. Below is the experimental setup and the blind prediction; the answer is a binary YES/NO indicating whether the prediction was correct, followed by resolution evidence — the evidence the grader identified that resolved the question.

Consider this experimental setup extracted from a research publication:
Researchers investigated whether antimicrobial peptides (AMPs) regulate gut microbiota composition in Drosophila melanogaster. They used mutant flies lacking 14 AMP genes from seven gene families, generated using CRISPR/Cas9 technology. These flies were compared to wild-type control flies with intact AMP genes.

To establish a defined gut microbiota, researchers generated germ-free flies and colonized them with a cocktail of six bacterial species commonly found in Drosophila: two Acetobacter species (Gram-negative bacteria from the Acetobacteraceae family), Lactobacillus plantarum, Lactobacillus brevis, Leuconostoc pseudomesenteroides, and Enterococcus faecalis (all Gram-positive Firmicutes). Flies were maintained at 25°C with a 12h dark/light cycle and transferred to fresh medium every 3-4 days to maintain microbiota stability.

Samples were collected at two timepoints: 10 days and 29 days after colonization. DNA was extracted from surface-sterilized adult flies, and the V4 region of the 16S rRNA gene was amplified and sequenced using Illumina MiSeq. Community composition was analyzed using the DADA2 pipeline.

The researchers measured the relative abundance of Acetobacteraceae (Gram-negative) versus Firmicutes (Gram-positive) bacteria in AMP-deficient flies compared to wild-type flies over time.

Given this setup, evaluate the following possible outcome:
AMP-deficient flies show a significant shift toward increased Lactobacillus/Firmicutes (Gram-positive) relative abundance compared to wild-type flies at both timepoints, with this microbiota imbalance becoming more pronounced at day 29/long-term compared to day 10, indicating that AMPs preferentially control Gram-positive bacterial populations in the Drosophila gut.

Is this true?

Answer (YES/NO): NO